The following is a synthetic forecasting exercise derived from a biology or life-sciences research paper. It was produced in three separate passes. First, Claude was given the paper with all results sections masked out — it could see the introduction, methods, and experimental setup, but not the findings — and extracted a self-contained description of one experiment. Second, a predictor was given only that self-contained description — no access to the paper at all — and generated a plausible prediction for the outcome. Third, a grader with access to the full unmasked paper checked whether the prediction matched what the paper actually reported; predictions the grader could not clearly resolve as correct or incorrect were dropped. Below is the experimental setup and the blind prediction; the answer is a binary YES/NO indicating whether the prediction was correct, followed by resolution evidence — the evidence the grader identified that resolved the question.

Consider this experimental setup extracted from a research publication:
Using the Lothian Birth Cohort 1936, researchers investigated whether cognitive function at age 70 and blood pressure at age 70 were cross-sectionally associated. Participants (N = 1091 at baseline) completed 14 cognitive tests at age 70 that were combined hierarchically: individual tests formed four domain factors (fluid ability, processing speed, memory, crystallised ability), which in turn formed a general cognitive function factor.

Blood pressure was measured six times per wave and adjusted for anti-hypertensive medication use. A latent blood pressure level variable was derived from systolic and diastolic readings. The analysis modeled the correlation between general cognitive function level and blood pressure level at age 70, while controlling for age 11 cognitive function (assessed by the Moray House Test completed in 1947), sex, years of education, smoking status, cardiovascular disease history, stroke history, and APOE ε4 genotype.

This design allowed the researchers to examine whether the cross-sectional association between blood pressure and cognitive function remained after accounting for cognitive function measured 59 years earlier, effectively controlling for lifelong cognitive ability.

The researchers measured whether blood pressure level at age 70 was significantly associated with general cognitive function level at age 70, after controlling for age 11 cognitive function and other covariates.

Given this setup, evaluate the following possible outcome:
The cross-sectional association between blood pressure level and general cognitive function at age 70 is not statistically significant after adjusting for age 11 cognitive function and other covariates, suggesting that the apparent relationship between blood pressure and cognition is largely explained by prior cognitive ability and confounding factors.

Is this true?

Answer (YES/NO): YES